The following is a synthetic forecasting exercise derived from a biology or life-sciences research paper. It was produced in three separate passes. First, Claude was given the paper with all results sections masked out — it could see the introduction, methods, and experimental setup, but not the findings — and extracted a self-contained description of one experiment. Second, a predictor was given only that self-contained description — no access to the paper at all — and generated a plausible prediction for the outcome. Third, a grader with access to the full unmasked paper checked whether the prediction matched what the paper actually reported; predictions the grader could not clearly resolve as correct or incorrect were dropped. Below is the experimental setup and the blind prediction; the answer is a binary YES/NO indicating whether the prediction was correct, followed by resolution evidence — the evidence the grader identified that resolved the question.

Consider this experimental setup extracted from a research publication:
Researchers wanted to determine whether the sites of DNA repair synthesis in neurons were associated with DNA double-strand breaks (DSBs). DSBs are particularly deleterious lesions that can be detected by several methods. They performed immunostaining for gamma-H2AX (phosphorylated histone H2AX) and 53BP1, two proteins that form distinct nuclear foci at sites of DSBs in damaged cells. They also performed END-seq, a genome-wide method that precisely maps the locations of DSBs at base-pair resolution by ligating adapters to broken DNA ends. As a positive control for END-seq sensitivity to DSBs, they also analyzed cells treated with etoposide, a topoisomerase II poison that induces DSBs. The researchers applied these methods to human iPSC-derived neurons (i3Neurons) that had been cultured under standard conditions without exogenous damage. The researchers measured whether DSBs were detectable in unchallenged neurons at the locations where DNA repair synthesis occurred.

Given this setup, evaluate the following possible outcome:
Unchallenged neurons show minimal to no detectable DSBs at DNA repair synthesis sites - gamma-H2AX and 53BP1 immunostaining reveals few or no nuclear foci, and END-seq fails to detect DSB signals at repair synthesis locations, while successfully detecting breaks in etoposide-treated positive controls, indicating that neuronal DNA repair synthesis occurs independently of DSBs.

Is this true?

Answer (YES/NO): YES